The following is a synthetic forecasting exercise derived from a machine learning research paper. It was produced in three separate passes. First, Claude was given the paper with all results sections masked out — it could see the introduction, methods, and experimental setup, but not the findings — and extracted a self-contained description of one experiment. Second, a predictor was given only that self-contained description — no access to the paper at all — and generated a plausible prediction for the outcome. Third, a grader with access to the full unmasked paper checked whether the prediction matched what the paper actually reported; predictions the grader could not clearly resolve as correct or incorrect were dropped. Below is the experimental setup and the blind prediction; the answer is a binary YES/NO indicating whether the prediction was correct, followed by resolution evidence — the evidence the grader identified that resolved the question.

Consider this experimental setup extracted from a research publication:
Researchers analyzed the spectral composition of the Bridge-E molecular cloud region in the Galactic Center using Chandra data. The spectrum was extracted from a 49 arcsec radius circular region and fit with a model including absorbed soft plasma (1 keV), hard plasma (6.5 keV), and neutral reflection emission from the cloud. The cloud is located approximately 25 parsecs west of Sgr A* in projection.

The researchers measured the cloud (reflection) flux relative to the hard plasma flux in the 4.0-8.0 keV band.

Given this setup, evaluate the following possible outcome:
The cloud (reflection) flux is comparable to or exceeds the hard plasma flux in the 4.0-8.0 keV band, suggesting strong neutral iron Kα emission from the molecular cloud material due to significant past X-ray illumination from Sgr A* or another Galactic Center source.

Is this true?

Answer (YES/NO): YES